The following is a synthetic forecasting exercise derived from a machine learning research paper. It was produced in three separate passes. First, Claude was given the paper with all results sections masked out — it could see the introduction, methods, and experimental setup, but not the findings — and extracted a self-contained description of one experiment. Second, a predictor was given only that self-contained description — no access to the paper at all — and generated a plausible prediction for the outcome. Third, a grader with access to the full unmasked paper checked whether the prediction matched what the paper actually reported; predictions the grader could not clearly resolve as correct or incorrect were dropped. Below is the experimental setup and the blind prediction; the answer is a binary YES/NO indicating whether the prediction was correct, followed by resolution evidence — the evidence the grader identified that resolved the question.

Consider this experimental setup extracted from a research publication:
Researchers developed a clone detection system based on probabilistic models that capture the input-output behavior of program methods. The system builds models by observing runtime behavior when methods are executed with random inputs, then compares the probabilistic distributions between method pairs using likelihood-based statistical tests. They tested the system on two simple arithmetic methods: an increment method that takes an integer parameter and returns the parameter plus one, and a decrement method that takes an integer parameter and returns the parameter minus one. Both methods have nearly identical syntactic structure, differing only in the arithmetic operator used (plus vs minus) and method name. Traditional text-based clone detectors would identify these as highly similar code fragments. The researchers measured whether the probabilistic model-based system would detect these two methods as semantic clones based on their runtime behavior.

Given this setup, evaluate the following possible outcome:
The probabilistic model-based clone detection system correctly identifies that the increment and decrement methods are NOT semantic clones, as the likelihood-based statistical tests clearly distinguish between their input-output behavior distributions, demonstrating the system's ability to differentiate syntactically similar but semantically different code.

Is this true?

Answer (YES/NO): YES